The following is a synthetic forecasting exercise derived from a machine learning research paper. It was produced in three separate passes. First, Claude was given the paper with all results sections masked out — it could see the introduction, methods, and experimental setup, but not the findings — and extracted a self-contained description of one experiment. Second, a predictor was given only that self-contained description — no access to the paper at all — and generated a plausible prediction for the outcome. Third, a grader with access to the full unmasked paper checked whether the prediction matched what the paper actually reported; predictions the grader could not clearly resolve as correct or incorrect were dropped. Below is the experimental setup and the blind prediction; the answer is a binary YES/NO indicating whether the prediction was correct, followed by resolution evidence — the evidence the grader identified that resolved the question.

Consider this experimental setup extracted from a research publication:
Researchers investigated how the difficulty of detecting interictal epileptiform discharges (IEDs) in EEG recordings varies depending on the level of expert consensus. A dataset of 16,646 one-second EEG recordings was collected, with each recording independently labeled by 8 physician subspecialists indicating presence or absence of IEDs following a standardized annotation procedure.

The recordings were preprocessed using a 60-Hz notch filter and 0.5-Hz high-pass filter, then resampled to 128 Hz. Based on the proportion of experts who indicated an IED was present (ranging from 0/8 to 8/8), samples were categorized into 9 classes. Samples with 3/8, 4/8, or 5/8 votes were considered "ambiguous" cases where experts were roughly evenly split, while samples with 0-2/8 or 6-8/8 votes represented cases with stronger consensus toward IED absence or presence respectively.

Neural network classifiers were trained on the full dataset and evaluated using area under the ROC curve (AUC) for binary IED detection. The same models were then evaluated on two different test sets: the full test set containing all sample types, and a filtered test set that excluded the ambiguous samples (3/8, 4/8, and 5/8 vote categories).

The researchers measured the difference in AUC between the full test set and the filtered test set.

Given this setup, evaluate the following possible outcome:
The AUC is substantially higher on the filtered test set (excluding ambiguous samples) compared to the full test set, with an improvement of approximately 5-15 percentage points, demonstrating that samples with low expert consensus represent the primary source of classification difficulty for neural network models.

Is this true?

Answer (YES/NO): YES